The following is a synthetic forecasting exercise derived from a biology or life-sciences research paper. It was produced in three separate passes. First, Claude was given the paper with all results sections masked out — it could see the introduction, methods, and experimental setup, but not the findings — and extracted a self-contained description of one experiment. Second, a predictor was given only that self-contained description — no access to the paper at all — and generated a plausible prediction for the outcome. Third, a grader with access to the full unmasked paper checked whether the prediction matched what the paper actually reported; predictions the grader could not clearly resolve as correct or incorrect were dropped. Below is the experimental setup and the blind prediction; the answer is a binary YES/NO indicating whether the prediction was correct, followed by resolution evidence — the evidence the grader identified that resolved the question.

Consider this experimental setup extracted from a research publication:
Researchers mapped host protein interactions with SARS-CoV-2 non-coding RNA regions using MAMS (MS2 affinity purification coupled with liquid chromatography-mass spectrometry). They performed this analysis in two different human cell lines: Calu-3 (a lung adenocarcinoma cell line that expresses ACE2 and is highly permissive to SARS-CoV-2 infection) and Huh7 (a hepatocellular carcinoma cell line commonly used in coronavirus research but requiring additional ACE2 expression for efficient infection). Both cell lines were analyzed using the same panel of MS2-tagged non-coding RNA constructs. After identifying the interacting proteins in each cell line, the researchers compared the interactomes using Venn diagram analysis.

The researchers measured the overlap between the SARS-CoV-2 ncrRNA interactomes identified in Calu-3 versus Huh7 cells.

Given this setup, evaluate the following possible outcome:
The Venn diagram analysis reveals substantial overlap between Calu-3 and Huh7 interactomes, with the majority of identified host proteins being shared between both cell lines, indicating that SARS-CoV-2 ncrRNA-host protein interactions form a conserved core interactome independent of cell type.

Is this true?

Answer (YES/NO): NO